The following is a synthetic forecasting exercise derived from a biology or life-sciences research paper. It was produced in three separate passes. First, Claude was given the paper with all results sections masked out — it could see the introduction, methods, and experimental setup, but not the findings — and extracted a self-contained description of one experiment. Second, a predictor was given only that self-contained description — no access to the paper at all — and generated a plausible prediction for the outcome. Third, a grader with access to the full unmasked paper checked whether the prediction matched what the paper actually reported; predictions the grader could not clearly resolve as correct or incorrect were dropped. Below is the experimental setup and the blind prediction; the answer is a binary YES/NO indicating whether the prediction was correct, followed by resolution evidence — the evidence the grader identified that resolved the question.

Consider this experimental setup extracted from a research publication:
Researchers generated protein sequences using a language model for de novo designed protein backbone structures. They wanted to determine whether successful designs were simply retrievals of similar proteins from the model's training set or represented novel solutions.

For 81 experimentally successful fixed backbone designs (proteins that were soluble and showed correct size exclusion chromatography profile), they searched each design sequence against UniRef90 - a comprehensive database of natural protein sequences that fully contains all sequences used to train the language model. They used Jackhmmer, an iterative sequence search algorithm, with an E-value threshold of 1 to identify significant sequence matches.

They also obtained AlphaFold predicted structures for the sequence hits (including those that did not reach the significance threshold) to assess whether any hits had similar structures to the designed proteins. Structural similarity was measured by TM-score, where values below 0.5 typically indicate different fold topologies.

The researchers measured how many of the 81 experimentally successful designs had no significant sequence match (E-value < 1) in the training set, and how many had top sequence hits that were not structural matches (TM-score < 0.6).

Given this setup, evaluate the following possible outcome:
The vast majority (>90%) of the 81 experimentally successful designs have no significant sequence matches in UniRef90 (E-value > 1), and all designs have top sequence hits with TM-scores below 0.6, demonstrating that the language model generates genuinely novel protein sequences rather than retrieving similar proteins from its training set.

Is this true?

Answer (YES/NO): NO